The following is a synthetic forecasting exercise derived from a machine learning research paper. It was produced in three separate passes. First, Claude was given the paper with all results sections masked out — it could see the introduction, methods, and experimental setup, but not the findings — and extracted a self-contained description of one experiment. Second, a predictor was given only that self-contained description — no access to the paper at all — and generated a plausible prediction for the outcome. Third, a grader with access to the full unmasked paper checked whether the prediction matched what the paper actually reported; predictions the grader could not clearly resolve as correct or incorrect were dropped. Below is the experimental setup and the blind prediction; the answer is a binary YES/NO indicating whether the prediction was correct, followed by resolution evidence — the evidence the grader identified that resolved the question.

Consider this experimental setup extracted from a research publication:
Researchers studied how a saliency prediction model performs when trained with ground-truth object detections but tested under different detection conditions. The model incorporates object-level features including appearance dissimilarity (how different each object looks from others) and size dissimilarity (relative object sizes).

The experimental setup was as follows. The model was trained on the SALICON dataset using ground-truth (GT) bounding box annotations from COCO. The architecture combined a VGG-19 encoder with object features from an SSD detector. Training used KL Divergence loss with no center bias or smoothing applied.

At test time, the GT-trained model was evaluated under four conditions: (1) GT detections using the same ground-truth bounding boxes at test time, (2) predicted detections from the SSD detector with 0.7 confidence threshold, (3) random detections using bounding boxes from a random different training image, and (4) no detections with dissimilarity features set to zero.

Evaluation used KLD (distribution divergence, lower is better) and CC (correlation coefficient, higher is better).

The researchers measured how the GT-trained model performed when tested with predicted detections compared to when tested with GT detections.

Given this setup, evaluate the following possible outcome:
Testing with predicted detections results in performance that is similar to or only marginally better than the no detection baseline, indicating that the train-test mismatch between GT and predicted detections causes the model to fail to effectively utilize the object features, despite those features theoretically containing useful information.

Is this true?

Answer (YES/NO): NO